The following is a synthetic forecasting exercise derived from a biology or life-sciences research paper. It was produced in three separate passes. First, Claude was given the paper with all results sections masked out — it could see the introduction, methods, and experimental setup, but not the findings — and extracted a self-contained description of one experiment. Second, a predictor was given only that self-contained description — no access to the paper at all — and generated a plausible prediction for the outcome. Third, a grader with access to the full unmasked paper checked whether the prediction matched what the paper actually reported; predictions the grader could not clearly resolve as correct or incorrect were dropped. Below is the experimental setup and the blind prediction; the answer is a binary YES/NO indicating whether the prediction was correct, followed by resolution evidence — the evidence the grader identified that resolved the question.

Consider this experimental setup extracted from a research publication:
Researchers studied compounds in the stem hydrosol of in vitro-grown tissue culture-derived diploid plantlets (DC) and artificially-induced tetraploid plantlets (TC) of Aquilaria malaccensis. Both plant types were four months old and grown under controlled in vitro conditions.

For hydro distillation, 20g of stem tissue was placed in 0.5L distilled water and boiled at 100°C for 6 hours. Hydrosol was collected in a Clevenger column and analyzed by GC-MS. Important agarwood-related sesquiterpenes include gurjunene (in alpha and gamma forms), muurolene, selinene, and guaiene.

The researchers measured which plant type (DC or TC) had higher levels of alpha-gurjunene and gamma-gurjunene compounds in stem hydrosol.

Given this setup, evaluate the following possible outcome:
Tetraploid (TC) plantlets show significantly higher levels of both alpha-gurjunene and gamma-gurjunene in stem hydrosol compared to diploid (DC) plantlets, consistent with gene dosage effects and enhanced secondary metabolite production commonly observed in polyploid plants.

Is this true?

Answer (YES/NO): NO